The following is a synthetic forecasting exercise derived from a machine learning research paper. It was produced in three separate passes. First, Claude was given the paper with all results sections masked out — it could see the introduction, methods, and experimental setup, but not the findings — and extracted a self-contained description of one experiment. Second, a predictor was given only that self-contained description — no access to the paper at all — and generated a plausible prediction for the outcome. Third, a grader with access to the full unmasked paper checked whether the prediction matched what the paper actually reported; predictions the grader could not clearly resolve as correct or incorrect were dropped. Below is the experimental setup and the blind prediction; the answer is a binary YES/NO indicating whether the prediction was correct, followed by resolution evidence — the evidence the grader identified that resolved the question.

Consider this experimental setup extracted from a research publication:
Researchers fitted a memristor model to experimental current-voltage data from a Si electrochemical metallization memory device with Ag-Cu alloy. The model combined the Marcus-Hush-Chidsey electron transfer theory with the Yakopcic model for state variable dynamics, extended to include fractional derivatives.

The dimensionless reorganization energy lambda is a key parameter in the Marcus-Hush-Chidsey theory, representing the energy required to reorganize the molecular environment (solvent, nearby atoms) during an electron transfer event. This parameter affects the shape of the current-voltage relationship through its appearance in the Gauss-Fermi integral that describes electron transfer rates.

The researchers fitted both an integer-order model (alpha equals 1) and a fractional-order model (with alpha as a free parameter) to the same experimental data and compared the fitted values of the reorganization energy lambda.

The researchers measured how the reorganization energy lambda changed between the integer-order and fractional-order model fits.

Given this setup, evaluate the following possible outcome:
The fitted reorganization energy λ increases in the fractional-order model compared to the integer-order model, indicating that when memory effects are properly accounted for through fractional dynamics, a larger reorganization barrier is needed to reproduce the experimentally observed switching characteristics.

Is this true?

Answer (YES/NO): NO